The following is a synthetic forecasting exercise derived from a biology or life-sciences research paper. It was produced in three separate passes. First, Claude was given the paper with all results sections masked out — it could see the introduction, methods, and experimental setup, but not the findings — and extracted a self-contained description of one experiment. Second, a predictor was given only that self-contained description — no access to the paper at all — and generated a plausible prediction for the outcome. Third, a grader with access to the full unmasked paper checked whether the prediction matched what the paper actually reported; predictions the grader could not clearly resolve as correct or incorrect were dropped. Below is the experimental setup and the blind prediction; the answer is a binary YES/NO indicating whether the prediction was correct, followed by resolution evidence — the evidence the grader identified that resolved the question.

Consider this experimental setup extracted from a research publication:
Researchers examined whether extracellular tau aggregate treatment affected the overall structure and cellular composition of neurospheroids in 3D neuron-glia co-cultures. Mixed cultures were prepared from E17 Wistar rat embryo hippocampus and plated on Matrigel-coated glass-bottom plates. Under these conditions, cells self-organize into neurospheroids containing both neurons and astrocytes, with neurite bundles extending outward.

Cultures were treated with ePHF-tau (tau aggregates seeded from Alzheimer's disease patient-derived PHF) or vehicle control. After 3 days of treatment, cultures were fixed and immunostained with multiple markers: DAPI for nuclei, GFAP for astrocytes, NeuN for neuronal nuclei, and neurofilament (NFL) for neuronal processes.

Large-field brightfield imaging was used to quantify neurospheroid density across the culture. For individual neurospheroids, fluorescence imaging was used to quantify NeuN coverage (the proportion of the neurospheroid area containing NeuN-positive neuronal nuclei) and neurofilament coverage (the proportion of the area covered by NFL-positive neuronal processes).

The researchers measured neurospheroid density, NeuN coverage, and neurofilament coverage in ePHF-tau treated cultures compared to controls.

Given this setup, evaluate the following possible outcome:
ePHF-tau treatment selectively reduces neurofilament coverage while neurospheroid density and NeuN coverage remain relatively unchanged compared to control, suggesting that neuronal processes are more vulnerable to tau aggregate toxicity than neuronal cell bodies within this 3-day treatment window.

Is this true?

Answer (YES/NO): NO